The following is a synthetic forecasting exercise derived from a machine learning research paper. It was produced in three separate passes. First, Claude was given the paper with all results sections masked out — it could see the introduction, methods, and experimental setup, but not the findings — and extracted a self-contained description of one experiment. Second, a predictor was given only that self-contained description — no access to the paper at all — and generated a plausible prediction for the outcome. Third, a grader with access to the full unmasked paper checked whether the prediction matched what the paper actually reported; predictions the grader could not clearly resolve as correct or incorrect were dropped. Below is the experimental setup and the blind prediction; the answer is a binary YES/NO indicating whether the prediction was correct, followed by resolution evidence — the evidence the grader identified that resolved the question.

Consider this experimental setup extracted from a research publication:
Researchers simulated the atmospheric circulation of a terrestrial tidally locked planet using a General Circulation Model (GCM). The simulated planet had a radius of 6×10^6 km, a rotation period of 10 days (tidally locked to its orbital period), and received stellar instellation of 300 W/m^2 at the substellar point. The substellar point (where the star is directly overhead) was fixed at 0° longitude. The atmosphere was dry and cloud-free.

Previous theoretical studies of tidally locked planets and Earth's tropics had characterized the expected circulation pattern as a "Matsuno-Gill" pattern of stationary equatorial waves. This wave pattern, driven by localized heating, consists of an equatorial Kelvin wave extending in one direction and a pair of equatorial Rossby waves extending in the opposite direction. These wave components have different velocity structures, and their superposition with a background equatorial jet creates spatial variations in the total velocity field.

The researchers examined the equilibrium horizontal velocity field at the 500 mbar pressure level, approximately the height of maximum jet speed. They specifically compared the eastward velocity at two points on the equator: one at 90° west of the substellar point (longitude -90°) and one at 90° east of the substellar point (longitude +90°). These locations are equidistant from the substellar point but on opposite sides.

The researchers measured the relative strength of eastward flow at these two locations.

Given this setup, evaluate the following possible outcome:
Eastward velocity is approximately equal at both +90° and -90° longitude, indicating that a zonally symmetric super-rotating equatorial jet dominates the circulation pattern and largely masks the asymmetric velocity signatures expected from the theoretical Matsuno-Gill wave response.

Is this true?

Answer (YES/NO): NO